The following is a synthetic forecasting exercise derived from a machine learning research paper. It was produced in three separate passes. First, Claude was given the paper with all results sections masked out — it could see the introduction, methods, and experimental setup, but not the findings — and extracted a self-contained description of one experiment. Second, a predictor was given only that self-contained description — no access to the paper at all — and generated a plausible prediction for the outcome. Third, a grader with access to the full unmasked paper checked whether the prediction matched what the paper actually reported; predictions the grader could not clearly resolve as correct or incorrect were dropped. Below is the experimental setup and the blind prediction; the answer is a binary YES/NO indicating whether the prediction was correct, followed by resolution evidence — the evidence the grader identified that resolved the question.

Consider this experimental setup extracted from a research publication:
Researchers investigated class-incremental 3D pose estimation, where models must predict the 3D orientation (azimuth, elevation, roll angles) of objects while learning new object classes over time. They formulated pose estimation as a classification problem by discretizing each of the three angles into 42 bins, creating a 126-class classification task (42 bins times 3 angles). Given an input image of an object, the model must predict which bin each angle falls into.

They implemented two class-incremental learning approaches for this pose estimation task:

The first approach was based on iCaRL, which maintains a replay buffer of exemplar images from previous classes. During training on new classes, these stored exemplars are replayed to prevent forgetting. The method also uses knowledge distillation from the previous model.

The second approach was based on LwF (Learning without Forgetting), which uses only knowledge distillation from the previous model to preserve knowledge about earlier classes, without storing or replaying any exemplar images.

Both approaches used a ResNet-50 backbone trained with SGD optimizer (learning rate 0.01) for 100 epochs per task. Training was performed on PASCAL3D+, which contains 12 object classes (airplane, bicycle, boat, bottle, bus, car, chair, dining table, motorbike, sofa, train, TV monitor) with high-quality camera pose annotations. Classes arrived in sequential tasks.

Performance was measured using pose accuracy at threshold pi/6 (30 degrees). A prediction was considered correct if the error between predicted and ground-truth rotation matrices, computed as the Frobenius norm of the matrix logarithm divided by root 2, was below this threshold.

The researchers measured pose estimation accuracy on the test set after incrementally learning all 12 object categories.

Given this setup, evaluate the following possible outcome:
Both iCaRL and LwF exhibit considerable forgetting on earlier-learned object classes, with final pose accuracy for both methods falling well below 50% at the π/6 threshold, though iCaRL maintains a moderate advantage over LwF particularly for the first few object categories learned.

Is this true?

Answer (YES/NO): NO